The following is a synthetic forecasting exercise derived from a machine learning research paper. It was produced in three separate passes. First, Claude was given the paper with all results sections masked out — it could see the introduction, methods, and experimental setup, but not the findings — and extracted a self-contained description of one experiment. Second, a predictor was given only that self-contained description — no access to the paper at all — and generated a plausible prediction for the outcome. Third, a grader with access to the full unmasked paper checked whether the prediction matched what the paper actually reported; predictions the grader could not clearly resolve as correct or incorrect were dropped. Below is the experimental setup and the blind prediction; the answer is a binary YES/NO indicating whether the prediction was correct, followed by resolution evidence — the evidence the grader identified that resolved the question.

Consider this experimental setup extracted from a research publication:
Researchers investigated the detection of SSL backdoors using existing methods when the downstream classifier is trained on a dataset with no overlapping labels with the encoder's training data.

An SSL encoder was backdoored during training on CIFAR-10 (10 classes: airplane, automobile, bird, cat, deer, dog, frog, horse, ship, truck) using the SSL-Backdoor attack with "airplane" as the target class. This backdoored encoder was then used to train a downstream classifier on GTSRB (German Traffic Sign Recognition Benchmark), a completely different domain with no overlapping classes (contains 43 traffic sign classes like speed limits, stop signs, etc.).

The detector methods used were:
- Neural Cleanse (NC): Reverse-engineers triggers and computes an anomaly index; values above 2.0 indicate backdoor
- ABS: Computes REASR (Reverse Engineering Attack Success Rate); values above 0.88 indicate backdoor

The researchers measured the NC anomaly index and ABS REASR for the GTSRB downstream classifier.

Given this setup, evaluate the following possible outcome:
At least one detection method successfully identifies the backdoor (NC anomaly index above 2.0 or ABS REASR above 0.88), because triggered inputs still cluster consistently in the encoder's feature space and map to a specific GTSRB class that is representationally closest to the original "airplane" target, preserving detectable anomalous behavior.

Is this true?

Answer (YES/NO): NO